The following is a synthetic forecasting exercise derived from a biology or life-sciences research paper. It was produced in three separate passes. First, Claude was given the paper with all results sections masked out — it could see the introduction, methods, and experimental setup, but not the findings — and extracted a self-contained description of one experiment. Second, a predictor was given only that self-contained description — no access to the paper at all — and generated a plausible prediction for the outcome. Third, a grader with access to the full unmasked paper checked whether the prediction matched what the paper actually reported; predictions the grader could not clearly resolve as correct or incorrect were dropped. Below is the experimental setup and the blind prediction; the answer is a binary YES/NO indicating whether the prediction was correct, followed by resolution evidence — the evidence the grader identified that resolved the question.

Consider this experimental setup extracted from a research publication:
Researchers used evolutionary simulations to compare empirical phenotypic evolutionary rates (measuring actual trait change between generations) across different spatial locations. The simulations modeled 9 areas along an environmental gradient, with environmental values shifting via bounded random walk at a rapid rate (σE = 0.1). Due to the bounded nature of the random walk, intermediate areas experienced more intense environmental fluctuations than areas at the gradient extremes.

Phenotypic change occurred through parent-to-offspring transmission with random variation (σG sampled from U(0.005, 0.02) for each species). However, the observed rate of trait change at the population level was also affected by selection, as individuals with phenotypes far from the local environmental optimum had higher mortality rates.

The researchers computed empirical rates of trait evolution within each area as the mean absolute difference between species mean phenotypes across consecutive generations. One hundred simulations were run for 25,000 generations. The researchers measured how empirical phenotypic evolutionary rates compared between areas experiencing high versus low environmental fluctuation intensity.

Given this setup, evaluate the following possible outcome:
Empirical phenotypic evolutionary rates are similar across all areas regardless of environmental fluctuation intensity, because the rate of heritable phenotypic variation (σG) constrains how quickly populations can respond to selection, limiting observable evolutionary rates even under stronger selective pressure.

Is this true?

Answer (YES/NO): NO